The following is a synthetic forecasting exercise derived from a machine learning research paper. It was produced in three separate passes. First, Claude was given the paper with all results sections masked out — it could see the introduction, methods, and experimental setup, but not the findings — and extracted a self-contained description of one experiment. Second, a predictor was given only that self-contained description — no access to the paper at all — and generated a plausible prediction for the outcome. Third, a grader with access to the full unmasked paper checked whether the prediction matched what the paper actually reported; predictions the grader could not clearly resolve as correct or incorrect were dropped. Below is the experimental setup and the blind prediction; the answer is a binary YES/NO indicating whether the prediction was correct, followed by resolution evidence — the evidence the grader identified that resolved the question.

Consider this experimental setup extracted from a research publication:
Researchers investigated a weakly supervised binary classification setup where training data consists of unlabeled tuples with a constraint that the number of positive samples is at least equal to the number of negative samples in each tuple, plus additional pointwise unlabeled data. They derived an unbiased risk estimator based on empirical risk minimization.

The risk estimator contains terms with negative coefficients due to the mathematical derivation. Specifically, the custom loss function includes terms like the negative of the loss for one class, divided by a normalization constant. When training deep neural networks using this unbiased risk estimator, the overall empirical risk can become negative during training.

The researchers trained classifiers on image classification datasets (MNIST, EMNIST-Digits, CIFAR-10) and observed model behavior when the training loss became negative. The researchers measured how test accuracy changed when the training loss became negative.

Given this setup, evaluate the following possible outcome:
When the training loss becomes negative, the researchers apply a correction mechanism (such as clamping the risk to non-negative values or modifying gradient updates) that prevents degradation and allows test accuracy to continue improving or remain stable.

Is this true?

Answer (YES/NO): YES